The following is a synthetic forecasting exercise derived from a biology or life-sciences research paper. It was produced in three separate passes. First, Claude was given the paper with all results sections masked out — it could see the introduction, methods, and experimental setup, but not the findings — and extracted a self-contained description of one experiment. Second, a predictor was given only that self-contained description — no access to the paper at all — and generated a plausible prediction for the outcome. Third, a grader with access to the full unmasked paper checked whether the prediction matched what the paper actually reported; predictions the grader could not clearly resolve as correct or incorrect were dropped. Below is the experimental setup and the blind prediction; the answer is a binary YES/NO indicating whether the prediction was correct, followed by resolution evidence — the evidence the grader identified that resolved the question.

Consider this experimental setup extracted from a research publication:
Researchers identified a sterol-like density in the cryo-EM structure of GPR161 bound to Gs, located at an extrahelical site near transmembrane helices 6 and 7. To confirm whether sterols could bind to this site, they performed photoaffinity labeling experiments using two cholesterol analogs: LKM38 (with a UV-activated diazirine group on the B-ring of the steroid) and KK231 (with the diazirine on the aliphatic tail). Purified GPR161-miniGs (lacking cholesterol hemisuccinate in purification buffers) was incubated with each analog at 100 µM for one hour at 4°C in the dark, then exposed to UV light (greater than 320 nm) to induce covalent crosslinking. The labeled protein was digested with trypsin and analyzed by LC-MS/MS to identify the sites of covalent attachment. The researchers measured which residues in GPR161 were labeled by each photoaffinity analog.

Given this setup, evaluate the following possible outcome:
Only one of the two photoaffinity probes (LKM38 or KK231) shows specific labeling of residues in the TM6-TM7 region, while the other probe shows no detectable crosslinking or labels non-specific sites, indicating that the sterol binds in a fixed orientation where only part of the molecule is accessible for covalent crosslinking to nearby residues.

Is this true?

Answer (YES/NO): NO